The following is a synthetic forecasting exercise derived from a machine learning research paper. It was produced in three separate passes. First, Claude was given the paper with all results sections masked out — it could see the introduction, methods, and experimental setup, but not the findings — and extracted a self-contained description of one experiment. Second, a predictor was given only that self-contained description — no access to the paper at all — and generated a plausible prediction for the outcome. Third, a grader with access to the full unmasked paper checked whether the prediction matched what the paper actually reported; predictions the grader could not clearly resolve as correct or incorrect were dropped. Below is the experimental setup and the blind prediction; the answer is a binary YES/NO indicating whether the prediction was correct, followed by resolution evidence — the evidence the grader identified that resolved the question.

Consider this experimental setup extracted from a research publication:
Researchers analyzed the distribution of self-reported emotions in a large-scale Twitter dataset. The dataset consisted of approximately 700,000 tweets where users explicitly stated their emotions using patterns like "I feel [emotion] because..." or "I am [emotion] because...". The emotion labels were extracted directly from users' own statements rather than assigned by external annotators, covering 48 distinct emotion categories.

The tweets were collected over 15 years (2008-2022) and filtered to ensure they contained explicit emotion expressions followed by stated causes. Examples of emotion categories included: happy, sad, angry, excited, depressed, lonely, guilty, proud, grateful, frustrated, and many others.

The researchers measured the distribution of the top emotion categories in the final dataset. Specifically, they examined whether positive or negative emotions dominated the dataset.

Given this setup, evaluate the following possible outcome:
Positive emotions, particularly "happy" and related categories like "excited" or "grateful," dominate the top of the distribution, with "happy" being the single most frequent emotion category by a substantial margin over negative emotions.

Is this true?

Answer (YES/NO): NO